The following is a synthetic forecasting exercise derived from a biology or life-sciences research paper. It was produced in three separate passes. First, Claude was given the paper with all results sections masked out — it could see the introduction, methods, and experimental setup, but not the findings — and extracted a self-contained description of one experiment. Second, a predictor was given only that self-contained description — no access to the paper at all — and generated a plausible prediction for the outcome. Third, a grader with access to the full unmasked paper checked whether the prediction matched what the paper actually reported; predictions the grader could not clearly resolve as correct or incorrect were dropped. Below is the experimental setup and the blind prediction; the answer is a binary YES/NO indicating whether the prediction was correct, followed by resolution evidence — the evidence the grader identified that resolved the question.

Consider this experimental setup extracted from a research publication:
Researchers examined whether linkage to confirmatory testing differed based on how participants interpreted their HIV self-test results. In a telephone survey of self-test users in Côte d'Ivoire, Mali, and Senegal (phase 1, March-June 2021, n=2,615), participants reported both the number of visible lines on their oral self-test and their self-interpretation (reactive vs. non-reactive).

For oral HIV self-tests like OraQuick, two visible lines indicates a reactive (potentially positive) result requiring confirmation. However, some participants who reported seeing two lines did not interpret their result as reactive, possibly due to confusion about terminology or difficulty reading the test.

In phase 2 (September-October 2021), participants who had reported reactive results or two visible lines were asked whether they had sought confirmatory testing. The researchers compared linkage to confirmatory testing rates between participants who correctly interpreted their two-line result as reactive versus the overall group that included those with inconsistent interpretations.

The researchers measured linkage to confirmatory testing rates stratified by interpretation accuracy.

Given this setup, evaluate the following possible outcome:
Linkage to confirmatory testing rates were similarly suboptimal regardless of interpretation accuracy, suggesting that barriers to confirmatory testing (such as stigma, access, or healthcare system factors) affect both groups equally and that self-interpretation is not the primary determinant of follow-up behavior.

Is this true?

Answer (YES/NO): NO